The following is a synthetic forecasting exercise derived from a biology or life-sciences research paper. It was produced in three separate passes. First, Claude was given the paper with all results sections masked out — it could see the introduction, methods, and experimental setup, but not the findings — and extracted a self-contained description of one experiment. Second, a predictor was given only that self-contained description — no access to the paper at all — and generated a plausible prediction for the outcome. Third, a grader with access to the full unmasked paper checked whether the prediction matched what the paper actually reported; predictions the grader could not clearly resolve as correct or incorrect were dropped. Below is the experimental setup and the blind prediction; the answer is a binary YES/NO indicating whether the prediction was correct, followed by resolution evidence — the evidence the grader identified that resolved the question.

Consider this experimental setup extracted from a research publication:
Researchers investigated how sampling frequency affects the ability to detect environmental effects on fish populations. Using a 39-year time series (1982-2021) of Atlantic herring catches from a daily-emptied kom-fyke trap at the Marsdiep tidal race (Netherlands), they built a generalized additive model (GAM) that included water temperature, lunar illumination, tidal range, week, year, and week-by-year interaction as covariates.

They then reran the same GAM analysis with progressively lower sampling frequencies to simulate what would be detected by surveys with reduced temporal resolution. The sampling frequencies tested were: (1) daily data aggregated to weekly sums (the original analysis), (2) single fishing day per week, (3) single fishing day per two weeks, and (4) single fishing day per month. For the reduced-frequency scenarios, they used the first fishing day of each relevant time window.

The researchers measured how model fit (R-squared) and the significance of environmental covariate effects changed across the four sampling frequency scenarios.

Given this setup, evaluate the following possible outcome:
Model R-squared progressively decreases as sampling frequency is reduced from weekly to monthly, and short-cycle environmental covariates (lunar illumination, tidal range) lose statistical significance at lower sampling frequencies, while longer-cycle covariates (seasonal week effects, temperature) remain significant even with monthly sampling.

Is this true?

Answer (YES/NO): NO